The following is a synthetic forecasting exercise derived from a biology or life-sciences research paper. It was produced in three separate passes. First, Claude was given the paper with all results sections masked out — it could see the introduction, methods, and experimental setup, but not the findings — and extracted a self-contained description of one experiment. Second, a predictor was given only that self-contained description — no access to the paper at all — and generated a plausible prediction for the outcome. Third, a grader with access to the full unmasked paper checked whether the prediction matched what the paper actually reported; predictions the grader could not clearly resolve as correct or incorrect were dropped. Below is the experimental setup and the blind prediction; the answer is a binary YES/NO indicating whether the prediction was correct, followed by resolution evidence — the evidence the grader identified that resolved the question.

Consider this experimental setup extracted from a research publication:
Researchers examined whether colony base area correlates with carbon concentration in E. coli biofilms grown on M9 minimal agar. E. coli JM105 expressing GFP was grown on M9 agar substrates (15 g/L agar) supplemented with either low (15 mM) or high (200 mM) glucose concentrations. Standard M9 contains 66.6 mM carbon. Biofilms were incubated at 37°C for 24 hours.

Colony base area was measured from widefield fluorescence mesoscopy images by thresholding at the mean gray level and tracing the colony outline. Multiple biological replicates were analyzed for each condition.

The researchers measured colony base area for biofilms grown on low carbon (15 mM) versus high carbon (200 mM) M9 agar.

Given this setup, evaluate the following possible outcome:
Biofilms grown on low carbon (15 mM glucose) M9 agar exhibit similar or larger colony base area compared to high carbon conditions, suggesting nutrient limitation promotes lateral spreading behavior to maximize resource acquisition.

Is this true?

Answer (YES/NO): NO